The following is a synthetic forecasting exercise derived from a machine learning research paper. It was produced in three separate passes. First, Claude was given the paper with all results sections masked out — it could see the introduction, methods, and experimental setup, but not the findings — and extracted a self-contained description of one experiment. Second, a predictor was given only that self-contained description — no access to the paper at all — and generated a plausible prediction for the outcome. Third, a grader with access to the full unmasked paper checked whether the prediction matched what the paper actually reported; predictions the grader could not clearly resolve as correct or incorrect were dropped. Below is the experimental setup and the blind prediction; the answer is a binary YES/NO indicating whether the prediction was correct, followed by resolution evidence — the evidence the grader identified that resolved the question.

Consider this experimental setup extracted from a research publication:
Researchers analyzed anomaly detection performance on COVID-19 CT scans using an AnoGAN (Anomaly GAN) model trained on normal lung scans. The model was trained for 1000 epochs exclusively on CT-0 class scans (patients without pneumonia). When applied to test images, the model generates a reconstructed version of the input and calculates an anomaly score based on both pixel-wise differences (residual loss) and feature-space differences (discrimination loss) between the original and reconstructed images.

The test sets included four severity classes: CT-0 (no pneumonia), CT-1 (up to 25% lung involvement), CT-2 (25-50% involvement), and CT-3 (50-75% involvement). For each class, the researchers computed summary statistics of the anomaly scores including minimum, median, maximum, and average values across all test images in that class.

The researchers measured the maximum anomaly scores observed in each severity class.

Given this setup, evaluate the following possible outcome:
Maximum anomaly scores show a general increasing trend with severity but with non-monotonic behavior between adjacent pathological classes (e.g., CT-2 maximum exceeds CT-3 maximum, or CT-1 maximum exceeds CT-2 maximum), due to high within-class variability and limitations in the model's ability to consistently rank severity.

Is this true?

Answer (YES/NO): NO